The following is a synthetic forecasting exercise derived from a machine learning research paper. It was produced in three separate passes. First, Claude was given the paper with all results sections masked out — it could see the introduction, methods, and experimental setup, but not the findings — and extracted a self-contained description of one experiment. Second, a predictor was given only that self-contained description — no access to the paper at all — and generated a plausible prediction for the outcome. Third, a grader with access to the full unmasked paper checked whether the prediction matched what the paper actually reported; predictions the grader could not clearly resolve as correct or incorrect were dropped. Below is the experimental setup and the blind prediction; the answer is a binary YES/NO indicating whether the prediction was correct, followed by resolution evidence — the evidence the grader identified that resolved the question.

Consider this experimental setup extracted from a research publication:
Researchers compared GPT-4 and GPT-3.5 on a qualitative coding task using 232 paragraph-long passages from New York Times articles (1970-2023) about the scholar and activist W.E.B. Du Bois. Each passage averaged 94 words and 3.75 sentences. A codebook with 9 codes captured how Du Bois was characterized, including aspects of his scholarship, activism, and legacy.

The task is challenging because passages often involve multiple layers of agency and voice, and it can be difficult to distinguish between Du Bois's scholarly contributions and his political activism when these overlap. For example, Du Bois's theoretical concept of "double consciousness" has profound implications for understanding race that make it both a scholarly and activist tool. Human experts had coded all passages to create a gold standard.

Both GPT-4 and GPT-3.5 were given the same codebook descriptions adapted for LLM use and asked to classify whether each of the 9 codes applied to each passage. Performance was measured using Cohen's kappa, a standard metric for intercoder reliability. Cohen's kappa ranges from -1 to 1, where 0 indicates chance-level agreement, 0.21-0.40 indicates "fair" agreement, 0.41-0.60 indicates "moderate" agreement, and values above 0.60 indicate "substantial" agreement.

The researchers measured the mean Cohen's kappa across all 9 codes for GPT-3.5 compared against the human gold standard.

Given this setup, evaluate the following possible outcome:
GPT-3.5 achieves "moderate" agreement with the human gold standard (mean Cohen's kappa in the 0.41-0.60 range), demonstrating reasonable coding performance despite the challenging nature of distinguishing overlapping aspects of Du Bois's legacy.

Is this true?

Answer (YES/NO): NO